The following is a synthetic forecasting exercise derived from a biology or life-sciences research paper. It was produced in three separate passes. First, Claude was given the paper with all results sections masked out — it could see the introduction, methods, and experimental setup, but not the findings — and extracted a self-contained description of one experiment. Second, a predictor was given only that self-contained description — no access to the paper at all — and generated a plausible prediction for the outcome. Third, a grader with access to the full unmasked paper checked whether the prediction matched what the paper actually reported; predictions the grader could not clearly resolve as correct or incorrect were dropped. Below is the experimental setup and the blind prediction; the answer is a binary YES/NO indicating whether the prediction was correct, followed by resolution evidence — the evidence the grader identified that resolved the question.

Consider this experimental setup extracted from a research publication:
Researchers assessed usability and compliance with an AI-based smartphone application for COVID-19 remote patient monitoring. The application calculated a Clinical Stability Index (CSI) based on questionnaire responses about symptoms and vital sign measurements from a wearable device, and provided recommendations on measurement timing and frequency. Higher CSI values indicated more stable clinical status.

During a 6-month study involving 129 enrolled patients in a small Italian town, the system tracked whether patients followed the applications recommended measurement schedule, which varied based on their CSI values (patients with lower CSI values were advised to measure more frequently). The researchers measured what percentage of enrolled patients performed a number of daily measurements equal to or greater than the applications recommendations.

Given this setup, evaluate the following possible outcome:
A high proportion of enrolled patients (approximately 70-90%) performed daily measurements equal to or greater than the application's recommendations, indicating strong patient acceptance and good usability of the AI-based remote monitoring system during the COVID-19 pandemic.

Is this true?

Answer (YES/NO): YES